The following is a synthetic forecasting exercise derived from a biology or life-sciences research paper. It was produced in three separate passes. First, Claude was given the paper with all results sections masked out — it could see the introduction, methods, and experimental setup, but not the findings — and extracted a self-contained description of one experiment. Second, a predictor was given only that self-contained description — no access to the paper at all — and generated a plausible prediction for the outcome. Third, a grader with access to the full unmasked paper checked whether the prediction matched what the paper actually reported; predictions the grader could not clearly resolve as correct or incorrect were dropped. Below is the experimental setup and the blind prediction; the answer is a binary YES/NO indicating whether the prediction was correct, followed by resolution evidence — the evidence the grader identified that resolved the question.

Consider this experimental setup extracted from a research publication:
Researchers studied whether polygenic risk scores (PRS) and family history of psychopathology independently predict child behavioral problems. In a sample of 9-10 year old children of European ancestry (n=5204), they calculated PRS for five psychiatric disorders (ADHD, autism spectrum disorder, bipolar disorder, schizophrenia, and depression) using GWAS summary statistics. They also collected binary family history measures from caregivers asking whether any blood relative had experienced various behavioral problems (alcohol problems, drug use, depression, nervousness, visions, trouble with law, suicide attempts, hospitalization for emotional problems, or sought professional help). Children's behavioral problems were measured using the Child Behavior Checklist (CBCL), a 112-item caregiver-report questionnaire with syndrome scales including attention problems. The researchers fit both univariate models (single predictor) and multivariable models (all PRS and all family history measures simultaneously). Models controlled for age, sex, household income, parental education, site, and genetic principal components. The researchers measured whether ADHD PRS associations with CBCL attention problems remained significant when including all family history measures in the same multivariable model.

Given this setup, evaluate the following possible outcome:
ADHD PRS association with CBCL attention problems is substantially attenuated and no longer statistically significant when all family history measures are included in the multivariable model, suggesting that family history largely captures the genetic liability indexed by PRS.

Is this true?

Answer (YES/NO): NO